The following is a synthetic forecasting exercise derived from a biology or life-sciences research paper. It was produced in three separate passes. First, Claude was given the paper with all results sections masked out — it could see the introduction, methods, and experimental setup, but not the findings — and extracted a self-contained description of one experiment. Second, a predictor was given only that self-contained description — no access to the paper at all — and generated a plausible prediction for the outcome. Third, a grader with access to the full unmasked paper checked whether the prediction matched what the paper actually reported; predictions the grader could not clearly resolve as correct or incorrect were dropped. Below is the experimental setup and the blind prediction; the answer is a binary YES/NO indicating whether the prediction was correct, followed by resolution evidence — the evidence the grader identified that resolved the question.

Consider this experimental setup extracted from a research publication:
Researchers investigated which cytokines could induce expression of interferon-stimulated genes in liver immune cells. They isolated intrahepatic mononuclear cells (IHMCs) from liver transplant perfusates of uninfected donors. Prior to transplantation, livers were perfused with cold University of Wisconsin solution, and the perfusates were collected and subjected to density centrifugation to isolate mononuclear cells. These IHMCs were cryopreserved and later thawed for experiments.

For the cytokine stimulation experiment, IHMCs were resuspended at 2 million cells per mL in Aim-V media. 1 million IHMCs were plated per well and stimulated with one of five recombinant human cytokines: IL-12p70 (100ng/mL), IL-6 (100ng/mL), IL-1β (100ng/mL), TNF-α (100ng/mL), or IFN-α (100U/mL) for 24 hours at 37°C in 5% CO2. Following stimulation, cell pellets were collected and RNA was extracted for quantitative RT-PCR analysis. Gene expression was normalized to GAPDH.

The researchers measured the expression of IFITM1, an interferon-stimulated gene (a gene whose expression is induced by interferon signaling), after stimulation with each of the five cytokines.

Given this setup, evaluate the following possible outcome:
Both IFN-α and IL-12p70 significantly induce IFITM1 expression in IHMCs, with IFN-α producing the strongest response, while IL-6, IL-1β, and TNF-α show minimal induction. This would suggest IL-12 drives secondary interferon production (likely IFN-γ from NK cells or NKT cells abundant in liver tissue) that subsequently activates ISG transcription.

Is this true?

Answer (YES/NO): NO